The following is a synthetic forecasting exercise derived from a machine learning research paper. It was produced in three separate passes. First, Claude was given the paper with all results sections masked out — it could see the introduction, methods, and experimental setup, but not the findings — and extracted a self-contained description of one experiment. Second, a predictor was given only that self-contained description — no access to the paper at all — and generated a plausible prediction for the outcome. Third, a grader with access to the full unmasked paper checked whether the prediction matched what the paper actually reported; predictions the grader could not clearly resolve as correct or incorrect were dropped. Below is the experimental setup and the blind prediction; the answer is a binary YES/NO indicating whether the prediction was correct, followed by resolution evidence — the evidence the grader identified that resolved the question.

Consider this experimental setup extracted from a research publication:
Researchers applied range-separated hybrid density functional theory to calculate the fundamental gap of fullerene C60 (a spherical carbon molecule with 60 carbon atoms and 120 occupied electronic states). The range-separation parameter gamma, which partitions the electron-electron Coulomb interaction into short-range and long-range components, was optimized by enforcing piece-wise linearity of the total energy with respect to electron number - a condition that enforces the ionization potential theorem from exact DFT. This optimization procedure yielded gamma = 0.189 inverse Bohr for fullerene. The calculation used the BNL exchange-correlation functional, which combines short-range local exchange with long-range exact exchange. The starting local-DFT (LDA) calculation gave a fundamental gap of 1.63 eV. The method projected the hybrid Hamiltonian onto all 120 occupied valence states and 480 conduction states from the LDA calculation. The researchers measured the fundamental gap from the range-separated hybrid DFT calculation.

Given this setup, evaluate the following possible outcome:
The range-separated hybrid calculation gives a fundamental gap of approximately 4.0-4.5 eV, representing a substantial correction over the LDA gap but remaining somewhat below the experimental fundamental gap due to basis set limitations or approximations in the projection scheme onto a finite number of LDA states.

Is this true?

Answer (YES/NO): NO